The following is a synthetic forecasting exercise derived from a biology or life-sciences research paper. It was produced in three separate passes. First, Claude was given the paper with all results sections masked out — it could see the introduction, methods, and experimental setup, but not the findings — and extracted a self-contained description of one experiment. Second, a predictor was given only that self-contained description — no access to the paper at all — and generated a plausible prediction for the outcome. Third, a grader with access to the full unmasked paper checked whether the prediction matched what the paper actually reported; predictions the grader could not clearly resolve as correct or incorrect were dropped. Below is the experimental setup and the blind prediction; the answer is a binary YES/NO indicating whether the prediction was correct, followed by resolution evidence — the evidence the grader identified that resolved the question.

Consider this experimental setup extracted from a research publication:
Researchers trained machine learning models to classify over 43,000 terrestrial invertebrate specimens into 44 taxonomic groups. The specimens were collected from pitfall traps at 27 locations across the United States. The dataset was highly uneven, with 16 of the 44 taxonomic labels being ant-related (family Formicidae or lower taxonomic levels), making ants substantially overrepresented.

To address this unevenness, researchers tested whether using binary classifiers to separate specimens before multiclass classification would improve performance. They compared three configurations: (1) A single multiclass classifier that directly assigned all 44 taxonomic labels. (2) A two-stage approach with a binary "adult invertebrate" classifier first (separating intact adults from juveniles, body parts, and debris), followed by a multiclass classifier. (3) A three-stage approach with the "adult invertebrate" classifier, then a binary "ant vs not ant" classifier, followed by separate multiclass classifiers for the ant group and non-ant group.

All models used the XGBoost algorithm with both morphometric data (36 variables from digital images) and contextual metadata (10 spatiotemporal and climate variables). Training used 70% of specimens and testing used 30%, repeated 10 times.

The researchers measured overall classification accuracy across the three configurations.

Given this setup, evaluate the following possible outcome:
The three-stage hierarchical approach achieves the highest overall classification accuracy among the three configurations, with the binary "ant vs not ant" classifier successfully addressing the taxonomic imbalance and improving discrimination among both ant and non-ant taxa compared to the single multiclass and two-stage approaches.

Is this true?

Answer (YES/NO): NO